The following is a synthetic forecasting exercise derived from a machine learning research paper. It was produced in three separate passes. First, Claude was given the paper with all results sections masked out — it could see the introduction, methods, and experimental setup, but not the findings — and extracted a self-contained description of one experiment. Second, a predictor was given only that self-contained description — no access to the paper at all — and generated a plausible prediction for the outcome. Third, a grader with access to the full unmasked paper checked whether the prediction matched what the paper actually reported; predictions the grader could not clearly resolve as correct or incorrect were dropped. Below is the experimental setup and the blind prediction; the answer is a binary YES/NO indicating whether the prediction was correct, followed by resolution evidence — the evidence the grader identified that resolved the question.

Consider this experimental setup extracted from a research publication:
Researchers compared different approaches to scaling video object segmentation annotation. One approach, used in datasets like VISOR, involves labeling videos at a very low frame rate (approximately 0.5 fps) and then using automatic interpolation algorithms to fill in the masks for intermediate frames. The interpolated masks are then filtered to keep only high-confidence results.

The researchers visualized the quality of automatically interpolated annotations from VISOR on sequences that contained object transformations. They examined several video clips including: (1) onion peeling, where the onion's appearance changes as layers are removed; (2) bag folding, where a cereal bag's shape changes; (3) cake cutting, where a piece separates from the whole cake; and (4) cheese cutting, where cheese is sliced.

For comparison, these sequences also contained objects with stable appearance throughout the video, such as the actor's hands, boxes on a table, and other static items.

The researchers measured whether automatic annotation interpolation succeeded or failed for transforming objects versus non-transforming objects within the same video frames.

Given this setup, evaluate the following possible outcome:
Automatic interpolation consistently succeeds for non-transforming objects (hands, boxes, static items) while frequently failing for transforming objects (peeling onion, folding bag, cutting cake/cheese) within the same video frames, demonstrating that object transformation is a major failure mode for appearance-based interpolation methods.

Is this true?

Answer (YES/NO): YES